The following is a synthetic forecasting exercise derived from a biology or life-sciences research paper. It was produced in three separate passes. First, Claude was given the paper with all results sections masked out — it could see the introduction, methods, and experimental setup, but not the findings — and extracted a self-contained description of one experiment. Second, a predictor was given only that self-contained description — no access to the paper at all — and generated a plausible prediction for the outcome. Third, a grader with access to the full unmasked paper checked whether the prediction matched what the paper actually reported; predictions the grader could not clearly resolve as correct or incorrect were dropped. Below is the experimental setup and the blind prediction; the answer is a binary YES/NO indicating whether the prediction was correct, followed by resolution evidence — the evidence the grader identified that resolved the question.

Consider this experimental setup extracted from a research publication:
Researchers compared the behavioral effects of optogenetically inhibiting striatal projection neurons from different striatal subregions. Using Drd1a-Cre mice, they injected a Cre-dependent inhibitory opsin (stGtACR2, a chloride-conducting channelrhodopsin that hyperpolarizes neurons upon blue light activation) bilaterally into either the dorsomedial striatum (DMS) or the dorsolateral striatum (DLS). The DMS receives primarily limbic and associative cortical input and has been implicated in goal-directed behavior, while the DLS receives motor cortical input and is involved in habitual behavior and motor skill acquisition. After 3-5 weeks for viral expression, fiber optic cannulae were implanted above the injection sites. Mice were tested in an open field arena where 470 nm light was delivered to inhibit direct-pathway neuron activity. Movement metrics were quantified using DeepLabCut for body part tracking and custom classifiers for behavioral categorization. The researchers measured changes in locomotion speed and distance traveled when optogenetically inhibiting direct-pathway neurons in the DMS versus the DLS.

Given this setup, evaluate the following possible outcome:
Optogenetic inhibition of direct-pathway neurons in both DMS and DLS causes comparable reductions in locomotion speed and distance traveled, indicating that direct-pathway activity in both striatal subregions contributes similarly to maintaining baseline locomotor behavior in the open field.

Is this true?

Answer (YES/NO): NO